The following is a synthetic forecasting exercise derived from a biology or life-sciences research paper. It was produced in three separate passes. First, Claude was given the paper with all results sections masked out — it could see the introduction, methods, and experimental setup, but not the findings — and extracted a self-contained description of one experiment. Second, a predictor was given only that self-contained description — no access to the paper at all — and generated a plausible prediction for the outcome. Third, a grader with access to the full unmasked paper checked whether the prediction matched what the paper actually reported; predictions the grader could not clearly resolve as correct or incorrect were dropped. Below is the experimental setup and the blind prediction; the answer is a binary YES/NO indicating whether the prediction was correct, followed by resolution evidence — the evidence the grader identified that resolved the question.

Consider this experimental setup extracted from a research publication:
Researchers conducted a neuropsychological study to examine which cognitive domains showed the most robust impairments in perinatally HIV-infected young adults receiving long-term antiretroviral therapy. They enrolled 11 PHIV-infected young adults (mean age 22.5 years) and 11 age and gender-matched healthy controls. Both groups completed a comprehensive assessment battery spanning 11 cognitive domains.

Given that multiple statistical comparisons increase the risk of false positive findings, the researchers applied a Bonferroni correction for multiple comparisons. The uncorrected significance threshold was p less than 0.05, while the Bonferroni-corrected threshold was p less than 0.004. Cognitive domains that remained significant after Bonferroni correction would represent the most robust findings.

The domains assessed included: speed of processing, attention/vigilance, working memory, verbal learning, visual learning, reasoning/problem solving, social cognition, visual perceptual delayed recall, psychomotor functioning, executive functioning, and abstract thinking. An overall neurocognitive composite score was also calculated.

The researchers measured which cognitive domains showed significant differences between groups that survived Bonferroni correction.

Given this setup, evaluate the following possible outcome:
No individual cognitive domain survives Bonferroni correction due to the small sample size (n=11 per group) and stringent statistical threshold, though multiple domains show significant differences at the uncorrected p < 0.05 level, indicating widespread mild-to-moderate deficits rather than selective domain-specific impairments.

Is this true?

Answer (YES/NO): NO